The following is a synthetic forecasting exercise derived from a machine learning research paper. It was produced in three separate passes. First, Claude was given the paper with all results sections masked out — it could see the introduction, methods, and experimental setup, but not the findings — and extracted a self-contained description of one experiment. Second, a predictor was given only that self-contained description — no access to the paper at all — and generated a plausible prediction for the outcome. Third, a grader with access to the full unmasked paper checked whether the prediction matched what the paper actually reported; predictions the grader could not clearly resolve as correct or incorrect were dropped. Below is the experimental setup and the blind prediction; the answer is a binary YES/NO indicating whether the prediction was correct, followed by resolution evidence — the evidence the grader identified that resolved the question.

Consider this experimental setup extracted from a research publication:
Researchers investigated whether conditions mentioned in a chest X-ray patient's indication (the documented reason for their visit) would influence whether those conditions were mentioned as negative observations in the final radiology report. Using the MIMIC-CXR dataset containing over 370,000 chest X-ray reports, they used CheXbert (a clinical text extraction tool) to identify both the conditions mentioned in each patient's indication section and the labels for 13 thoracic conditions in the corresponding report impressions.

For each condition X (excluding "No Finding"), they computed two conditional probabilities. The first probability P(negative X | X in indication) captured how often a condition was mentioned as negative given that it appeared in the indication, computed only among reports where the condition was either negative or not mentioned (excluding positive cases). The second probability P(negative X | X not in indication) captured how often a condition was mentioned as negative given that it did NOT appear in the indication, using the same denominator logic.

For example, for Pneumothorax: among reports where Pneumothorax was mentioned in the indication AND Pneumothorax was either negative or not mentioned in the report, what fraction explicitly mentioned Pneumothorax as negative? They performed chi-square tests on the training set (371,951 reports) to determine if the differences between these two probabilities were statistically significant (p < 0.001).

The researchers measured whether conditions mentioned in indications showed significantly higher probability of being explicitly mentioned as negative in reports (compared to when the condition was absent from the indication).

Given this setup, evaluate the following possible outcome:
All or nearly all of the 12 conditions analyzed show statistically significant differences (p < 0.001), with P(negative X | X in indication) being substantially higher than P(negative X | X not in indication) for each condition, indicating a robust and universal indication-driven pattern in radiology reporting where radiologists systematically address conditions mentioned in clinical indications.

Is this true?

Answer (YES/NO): YES